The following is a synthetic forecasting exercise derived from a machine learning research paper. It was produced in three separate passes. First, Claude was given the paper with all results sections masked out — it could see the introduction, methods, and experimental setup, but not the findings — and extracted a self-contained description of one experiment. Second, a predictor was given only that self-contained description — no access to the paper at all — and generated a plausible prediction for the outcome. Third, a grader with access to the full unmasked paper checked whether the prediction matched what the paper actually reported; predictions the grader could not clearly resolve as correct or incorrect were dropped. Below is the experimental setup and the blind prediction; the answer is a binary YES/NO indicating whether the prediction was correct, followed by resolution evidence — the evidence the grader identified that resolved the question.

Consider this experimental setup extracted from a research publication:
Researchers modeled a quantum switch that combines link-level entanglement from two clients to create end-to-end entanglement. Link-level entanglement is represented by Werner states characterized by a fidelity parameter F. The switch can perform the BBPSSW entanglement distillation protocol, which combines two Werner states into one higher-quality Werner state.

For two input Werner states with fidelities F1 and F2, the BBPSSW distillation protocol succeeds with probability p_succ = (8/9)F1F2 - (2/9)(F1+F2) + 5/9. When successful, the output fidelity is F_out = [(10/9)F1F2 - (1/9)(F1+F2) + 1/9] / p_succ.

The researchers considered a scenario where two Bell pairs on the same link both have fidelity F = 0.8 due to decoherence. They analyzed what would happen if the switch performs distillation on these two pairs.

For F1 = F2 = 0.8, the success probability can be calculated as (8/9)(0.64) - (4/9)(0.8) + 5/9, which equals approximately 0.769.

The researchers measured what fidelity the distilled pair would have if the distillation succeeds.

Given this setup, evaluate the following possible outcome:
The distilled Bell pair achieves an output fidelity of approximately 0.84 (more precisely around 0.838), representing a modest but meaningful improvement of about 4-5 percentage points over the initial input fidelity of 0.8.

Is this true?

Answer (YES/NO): YES